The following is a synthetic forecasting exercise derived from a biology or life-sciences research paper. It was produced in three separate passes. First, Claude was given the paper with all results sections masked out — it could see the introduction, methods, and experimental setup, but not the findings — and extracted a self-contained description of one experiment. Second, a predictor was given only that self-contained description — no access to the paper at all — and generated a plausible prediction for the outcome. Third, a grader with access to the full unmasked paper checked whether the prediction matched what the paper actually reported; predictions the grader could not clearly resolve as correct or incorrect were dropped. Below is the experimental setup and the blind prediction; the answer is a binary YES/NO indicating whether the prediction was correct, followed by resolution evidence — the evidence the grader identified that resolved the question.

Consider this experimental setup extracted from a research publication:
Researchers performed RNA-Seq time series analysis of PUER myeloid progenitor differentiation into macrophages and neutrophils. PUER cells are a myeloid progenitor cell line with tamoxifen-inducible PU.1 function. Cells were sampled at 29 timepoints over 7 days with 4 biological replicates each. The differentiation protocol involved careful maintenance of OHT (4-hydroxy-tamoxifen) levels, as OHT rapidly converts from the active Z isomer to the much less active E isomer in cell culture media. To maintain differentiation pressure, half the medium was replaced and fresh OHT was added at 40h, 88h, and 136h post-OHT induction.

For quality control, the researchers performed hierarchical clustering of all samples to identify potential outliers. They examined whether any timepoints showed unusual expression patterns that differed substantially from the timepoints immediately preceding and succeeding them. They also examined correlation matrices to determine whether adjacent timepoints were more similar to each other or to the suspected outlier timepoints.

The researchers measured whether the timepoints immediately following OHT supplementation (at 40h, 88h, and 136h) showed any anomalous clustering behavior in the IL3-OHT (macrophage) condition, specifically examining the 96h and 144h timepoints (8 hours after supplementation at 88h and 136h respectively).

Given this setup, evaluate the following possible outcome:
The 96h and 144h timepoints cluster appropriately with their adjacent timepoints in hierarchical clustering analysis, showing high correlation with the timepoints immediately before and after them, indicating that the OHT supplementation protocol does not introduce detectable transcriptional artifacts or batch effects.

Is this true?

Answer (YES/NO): NO